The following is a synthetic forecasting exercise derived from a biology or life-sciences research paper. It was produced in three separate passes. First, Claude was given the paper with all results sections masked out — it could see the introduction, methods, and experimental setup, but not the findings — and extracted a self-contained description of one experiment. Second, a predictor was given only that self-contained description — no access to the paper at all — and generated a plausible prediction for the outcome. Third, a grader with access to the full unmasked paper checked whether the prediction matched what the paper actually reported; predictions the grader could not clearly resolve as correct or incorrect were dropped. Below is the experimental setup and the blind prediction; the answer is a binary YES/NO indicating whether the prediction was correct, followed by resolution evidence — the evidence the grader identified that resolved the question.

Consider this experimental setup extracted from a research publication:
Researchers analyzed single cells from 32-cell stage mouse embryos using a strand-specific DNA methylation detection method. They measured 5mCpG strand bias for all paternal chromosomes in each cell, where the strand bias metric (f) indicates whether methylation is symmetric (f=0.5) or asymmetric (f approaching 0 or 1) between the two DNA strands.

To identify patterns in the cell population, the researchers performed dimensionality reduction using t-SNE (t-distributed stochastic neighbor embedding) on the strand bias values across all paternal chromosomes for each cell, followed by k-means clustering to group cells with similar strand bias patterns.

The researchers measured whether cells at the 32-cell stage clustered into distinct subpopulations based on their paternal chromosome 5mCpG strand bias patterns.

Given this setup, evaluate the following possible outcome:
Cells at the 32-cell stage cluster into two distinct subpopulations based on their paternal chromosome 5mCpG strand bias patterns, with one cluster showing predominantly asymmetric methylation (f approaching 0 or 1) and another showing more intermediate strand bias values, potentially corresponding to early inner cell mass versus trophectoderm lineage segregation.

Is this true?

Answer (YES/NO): NO